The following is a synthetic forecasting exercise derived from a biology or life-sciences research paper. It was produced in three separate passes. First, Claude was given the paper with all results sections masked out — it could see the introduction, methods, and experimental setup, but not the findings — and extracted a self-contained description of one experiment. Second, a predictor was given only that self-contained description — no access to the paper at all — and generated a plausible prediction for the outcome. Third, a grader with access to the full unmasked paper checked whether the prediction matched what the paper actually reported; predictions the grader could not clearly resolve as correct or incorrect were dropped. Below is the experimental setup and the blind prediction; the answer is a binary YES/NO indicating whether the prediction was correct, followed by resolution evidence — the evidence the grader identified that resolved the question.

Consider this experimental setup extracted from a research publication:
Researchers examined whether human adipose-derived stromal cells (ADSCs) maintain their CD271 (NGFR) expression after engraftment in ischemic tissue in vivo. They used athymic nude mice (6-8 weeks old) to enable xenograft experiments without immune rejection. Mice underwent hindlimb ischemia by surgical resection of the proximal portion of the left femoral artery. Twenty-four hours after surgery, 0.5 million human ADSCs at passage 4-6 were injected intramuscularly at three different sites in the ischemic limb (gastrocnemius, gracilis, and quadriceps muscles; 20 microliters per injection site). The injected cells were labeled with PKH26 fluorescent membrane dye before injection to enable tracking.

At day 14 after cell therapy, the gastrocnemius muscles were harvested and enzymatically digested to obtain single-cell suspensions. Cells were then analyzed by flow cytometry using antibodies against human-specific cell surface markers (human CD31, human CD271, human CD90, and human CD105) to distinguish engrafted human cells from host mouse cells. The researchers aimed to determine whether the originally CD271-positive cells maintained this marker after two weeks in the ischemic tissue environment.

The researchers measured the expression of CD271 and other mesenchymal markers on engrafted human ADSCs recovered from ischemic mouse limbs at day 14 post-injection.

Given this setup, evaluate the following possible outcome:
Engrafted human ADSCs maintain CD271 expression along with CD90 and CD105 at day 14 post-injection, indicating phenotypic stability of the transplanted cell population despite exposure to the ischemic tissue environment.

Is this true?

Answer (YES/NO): YES